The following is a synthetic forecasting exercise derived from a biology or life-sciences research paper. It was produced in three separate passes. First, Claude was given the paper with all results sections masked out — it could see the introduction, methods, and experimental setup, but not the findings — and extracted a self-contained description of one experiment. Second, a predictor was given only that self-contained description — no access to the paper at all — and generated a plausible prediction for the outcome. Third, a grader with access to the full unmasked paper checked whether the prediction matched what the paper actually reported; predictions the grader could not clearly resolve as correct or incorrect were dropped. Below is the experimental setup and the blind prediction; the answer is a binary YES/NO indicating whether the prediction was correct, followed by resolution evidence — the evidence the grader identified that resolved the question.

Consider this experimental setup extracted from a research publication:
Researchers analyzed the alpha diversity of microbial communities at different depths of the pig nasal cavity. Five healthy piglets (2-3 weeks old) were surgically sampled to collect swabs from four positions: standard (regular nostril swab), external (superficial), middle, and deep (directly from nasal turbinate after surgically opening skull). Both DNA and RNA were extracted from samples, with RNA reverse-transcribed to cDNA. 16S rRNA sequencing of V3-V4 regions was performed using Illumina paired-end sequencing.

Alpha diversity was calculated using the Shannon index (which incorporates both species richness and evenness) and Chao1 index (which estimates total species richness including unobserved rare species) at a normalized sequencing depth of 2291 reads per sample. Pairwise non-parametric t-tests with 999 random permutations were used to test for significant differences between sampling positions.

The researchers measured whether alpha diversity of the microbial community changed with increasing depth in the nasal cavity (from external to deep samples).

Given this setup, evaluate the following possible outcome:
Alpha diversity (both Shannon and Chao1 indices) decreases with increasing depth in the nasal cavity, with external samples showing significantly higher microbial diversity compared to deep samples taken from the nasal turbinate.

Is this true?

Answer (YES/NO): NO